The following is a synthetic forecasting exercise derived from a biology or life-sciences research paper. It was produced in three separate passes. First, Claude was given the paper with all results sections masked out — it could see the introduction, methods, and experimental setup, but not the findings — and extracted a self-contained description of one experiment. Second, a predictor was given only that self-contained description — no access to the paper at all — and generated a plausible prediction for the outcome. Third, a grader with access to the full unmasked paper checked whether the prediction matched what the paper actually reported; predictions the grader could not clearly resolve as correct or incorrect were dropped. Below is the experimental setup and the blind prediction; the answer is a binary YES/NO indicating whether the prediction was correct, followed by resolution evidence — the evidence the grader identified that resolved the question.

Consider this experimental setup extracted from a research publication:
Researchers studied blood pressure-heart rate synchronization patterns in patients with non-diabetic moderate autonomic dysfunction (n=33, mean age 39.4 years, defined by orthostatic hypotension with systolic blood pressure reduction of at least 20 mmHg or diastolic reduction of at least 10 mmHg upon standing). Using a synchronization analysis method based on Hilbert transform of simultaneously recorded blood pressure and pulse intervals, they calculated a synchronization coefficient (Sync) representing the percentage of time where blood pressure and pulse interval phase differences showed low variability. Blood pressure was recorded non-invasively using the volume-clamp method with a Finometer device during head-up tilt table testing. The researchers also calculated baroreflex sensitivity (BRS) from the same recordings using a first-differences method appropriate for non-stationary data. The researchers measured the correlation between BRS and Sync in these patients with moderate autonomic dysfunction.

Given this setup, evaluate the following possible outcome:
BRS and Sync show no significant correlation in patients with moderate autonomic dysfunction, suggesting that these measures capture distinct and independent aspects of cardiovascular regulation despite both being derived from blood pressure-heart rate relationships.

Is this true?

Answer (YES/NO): NO